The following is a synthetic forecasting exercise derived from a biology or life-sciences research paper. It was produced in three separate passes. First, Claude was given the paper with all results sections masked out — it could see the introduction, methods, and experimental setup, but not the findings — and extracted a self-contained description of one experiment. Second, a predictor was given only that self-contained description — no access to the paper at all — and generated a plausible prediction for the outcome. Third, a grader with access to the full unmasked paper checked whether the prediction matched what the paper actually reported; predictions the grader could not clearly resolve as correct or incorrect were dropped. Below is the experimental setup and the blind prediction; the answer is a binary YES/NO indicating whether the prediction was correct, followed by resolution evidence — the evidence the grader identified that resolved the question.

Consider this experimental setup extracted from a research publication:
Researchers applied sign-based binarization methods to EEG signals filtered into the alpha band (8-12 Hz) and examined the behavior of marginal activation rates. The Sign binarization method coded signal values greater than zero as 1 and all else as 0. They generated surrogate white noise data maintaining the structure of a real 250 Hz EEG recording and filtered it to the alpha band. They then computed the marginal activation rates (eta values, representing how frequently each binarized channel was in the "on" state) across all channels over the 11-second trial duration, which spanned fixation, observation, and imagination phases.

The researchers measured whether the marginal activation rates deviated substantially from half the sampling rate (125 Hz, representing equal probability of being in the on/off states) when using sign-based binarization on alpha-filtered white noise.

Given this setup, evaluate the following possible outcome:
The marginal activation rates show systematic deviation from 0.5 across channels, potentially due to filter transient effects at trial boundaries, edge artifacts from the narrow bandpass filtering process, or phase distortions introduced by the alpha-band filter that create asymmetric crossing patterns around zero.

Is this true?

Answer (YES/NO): NO